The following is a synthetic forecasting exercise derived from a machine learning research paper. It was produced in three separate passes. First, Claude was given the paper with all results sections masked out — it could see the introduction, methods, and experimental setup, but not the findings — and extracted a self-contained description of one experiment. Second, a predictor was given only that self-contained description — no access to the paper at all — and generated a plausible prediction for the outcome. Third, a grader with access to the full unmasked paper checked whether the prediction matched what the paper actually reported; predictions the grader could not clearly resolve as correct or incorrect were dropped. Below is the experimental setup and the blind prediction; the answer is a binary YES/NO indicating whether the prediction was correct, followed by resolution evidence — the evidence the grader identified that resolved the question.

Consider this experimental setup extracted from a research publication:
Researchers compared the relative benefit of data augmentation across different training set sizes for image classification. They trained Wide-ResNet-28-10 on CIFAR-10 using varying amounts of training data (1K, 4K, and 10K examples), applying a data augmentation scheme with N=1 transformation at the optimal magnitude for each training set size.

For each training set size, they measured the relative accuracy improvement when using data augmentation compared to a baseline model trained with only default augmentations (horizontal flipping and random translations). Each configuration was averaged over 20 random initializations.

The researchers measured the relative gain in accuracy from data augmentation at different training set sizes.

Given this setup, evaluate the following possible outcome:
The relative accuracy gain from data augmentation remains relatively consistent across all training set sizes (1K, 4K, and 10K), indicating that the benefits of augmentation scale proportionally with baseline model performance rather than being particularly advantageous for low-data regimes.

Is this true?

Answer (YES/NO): NO